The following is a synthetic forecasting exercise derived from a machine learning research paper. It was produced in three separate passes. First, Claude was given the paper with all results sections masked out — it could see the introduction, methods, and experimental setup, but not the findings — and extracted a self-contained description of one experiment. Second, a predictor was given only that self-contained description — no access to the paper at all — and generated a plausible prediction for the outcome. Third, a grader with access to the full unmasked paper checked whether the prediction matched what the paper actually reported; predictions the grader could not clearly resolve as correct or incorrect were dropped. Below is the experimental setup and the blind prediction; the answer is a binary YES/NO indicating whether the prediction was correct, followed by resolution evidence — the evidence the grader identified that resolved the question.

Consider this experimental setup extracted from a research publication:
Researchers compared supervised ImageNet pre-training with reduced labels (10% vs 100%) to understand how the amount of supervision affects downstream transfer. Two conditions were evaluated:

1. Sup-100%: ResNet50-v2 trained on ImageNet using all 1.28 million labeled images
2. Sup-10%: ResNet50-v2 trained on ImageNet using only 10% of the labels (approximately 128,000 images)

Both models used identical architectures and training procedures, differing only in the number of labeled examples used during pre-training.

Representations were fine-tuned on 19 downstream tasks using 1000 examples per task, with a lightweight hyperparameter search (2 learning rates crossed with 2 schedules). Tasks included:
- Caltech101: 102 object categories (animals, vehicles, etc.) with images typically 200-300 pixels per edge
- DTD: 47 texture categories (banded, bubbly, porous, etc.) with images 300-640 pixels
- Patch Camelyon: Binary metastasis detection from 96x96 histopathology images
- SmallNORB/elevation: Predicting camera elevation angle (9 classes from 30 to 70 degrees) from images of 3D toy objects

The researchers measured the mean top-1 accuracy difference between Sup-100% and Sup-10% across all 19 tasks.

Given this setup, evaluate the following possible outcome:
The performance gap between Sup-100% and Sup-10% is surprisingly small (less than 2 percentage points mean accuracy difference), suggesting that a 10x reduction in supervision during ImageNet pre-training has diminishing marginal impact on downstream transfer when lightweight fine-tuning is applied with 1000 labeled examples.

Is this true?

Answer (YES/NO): NO